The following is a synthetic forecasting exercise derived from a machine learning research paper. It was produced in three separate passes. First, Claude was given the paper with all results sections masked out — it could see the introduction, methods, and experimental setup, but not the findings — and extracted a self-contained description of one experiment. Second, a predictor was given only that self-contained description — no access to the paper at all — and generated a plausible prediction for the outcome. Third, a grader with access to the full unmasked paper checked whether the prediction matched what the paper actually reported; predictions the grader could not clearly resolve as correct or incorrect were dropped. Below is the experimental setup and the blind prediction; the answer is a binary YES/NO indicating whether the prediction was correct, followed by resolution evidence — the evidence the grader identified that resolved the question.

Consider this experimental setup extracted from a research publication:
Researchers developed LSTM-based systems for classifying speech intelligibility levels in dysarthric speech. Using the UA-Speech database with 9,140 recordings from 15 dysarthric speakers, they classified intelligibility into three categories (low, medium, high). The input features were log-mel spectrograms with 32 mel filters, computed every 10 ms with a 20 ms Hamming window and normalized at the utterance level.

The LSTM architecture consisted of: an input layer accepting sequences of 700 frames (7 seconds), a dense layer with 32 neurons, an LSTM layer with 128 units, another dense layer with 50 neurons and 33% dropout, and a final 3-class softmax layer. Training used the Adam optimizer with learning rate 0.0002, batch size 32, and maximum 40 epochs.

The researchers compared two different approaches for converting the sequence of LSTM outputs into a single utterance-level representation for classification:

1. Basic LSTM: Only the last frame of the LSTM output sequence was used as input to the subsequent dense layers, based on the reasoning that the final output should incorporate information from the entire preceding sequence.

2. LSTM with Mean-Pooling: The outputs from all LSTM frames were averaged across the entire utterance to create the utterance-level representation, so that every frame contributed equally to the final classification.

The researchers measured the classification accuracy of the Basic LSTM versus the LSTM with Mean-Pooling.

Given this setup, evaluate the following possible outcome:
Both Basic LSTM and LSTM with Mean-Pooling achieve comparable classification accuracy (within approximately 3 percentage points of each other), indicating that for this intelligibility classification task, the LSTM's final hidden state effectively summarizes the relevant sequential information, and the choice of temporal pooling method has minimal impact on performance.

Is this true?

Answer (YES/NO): NO